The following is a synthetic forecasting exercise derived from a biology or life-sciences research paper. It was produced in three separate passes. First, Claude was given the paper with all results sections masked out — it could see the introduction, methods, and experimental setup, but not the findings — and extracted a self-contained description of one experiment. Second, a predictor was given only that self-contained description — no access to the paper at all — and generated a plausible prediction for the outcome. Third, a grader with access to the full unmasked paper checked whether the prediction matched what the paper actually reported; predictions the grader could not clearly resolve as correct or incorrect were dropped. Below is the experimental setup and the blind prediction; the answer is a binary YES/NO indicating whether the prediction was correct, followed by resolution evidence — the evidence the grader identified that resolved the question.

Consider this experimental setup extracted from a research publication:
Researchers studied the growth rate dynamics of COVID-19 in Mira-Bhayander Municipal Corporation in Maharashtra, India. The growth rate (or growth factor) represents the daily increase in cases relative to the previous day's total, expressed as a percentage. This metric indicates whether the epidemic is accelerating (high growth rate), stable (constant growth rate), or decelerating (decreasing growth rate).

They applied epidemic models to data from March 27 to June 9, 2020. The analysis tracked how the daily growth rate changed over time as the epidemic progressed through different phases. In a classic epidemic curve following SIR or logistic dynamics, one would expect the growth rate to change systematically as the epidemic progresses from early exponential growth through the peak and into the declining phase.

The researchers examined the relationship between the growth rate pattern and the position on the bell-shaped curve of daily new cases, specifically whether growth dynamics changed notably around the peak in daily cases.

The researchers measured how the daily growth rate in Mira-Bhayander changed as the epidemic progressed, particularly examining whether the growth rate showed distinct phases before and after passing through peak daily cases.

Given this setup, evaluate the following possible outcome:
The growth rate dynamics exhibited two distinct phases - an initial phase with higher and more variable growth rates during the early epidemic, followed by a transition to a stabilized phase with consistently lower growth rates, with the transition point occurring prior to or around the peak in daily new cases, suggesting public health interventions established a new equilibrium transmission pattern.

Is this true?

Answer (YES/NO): NO